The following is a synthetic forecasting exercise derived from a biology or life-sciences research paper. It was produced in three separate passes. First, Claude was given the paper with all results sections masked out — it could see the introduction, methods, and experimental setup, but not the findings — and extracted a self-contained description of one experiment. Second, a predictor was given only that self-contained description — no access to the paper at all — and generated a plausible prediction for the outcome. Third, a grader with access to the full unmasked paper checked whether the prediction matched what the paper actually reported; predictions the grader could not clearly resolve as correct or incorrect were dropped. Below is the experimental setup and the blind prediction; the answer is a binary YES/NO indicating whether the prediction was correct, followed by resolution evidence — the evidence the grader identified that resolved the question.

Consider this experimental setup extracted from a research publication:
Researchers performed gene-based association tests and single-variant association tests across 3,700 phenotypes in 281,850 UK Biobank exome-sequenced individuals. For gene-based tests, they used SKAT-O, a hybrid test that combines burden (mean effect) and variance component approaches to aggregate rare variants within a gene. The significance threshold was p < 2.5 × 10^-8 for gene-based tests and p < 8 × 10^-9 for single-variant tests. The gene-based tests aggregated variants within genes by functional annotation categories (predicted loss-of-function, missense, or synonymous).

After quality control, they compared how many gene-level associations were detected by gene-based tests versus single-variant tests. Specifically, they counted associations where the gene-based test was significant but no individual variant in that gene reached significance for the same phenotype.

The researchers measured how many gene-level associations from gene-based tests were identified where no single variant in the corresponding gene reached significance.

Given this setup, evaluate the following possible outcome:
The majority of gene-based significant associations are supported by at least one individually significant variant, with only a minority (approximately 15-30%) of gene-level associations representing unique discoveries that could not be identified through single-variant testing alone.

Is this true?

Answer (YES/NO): YES